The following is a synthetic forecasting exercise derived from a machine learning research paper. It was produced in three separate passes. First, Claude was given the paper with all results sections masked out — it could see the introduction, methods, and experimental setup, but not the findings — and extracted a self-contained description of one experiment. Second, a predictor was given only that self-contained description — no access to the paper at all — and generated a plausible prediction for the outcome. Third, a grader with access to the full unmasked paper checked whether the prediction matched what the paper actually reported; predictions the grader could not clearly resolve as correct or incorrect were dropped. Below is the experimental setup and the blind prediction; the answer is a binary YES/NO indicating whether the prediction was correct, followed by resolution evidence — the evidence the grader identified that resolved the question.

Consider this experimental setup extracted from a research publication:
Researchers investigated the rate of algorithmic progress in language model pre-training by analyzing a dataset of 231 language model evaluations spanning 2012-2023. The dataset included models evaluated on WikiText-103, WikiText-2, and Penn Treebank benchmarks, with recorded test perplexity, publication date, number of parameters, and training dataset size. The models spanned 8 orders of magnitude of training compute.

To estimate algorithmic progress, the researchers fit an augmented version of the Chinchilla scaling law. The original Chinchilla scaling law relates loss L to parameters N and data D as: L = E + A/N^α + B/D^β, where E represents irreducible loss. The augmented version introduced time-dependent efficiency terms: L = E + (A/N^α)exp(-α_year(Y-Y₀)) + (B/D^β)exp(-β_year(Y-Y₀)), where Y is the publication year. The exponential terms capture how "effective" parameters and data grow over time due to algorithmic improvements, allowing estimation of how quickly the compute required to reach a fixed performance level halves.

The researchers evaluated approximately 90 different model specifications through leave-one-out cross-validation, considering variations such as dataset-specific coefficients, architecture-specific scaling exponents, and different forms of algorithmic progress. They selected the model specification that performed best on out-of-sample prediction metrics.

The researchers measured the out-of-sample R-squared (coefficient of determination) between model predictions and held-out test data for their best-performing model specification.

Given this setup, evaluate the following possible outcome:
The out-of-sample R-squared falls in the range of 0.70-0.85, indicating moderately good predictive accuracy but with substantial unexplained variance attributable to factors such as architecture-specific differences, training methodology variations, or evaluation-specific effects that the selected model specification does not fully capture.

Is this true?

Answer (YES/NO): NO